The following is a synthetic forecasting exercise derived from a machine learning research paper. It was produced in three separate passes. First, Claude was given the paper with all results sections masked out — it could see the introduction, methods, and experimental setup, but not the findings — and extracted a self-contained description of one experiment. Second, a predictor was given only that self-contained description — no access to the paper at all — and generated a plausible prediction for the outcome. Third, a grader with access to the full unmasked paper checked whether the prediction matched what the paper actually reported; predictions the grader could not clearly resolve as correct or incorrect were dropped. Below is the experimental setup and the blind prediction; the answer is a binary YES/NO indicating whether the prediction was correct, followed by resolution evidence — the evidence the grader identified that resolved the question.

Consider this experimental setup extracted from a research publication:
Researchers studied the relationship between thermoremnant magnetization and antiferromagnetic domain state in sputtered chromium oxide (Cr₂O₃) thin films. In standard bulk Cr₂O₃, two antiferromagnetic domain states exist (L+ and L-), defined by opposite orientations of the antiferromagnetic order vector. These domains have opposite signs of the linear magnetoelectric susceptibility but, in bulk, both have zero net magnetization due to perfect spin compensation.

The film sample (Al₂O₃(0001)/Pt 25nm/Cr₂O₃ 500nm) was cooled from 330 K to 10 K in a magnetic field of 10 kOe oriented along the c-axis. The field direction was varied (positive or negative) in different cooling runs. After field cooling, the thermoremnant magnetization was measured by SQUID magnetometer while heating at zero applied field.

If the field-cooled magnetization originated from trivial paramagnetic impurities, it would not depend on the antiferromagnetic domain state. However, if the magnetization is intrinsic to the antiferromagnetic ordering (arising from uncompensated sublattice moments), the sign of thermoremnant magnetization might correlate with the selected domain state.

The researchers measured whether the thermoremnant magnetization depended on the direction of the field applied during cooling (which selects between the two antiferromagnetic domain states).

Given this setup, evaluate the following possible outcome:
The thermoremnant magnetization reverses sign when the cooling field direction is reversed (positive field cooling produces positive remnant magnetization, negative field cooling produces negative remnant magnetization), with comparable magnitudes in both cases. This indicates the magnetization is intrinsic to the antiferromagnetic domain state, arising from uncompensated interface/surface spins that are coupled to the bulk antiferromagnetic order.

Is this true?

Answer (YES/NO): NO